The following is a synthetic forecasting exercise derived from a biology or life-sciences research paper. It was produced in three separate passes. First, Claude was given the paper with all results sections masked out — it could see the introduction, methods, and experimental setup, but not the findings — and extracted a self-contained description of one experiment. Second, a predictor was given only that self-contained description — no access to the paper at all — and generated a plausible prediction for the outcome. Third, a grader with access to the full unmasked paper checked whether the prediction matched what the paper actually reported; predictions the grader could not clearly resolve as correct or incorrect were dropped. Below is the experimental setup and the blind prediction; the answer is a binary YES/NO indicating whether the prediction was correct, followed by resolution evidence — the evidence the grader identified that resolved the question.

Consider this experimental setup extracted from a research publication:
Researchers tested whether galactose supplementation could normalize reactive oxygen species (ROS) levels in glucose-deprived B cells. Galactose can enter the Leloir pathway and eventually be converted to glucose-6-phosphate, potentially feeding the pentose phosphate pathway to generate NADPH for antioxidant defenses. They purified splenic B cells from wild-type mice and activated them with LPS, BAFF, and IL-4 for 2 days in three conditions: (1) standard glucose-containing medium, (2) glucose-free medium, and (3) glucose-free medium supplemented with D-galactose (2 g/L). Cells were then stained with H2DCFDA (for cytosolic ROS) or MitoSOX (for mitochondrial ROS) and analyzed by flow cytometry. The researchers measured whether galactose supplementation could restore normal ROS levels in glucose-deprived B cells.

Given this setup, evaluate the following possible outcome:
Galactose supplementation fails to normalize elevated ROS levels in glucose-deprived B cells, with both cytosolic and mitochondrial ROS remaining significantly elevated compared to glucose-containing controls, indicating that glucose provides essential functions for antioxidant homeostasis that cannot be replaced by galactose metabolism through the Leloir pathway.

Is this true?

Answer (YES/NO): NO